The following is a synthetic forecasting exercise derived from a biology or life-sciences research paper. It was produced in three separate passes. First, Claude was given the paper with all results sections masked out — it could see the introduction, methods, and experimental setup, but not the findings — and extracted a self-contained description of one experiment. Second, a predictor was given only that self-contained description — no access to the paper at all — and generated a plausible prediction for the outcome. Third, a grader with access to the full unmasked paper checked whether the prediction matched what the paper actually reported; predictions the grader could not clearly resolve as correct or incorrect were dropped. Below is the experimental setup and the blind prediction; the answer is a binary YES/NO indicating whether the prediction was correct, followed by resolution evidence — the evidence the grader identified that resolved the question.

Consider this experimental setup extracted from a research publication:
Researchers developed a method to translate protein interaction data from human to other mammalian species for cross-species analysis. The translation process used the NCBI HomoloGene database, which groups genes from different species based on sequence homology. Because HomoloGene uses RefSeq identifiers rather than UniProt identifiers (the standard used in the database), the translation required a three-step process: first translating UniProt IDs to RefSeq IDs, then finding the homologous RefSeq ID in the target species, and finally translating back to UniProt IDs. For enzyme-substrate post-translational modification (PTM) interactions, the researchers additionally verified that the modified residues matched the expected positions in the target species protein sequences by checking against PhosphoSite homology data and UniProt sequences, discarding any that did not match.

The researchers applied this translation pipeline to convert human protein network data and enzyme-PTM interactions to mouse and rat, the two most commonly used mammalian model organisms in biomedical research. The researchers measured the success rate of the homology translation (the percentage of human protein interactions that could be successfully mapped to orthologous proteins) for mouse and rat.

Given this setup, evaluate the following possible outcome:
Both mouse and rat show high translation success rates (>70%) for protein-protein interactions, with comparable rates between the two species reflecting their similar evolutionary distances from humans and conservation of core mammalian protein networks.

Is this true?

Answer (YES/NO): NO